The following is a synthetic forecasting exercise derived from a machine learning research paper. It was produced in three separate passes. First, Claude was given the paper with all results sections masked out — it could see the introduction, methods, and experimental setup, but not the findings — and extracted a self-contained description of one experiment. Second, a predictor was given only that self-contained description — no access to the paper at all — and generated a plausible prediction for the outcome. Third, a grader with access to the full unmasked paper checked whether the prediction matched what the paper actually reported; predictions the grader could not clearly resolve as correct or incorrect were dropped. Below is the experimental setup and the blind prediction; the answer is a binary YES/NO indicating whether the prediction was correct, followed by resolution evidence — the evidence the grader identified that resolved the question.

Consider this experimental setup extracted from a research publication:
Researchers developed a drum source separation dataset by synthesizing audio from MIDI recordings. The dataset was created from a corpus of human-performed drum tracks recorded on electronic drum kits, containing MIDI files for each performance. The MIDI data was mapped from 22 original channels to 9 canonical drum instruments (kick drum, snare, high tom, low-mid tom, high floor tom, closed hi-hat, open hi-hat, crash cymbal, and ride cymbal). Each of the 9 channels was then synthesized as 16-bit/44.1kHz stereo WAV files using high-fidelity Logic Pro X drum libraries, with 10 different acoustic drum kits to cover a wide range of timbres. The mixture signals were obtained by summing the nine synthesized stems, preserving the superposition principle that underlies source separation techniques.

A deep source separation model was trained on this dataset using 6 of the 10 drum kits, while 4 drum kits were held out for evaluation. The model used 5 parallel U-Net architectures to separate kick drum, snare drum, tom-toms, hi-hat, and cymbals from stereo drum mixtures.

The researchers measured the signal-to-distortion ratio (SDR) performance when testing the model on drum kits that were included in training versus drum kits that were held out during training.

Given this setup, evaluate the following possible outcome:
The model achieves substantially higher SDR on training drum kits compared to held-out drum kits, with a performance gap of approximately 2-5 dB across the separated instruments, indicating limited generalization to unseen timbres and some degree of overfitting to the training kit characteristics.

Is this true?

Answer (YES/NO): NO